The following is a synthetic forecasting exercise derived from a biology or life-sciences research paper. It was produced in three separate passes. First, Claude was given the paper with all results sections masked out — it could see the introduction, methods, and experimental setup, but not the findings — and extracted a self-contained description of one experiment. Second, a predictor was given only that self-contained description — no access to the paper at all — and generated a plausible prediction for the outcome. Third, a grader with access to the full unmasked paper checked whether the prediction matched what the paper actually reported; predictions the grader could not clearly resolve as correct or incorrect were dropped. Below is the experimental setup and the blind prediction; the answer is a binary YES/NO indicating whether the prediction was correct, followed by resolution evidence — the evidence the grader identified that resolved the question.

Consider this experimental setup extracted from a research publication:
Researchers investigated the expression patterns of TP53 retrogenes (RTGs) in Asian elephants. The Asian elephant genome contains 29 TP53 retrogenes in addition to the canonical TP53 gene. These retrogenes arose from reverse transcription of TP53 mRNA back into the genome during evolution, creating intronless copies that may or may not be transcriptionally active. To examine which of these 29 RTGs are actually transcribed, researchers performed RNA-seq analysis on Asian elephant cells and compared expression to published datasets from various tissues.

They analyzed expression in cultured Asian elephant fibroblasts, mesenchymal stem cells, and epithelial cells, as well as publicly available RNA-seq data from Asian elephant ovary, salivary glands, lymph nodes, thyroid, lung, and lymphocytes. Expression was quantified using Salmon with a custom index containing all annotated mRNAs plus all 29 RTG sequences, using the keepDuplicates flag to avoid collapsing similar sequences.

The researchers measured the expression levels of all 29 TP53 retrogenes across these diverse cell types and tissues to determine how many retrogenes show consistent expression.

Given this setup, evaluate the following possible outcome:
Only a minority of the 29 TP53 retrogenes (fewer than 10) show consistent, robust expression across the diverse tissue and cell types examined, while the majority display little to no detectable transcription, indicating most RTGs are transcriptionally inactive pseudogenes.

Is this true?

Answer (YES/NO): YES